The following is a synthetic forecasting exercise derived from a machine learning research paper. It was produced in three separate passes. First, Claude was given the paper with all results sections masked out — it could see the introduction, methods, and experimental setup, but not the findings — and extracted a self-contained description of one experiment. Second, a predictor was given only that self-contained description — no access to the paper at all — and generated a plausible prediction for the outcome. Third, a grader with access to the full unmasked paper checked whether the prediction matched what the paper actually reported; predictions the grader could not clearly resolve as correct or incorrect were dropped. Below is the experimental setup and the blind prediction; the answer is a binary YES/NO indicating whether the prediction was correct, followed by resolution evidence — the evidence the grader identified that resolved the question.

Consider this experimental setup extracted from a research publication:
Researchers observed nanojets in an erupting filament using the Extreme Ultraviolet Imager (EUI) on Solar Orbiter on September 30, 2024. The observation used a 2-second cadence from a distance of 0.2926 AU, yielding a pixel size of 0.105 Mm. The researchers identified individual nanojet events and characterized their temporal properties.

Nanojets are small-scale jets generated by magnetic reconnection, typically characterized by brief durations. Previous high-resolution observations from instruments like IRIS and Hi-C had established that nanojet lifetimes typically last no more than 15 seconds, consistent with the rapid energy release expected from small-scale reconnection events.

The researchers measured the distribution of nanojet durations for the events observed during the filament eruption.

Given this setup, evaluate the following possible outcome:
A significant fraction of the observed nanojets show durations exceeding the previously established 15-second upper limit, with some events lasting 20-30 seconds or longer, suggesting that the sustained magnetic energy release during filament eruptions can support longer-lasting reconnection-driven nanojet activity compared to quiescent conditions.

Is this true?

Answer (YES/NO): NO